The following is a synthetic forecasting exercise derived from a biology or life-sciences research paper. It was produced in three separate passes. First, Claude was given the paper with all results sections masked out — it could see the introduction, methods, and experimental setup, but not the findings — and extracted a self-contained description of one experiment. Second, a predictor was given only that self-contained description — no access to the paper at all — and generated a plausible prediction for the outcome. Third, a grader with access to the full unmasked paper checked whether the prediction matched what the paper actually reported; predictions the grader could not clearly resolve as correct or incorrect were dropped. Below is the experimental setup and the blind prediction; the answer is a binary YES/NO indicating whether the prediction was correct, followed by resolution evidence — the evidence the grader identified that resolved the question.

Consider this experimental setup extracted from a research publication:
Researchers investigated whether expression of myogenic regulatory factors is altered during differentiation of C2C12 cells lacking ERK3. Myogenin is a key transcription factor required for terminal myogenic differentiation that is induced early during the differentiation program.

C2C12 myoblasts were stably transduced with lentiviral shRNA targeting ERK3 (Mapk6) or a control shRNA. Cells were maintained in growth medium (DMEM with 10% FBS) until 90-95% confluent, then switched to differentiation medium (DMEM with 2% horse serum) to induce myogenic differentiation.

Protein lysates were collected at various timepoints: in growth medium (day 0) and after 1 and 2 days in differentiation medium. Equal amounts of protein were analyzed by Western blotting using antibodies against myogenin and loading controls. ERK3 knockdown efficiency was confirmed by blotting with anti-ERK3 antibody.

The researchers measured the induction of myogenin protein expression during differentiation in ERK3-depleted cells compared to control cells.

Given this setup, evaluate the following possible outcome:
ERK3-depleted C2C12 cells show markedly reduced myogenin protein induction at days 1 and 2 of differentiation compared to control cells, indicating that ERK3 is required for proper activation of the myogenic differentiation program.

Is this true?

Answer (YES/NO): NO